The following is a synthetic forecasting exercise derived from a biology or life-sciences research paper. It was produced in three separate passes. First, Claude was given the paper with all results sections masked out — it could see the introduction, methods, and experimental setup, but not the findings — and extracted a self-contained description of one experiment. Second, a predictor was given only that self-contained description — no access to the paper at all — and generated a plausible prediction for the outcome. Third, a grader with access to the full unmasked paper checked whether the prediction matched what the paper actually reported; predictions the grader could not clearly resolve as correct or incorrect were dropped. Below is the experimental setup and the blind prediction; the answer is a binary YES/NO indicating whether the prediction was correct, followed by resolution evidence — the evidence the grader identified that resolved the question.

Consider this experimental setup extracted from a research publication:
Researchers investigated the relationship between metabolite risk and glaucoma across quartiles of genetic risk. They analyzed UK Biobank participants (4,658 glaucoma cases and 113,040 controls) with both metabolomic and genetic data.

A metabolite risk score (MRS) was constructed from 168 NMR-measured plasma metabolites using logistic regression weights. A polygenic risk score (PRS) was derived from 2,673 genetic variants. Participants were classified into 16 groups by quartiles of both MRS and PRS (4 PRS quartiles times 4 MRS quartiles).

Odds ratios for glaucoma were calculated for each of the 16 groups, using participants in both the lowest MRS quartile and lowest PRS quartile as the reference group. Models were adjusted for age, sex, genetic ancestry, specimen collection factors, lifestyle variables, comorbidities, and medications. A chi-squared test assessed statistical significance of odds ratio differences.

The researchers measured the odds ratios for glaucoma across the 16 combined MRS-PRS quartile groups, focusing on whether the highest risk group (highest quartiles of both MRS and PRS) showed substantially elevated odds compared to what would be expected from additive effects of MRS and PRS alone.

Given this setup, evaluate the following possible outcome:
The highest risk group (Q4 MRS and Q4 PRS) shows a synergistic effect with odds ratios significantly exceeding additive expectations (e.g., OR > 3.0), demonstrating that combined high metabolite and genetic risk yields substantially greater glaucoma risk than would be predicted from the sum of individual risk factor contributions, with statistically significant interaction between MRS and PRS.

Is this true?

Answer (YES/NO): YES